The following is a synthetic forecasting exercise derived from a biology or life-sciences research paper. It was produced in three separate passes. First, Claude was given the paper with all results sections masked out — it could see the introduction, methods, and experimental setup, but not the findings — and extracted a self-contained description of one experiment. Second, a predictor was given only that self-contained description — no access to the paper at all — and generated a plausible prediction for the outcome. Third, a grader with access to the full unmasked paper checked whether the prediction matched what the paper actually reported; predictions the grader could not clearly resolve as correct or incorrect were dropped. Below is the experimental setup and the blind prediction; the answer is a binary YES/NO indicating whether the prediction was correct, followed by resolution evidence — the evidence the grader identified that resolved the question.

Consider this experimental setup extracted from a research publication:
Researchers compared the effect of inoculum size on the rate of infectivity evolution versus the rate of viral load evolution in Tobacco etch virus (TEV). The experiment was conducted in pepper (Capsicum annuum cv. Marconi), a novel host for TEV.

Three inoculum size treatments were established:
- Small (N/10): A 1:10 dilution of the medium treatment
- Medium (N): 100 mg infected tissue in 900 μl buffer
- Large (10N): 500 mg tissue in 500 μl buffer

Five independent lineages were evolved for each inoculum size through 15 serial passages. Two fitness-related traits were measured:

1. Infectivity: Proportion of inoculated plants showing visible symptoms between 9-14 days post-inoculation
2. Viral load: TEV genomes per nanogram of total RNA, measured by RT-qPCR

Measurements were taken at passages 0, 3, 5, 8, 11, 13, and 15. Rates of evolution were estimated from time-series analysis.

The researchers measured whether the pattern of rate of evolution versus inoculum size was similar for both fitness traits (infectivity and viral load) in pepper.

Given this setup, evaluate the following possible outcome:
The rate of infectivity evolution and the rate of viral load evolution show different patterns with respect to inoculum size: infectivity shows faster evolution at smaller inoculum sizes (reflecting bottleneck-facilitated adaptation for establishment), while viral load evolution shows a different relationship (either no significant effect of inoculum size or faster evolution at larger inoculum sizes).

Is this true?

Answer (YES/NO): NO